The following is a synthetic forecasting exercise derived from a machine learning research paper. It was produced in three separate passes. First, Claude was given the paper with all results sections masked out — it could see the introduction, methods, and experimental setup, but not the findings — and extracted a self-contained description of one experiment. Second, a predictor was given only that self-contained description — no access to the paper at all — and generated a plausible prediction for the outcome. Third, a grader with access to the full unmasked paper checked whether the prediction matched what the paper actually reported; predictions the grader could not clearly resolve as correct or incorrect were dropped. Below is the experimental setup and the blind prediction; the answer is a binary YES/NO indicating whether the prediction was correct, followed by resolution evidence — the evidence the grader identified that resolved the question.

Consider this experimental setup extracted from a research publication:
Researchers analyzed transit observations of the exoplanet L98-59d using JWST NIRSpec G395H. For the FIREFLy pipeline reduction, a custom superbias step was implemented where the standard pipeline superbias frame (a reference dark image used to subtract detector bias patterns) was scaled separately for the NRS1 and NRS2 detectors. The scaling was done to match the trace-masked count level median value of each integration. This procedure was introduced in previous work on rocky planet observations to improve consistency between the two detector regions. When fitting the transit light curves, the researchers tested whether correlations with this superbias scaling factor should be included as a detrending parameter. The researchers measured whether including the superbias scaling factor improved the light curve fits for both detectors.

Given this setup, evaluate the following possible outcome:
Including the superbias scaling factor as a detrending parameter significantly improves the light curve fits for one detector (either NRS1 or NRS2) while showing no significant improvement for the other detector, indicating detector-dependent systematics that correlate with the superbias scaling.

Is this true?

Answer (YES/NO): NO